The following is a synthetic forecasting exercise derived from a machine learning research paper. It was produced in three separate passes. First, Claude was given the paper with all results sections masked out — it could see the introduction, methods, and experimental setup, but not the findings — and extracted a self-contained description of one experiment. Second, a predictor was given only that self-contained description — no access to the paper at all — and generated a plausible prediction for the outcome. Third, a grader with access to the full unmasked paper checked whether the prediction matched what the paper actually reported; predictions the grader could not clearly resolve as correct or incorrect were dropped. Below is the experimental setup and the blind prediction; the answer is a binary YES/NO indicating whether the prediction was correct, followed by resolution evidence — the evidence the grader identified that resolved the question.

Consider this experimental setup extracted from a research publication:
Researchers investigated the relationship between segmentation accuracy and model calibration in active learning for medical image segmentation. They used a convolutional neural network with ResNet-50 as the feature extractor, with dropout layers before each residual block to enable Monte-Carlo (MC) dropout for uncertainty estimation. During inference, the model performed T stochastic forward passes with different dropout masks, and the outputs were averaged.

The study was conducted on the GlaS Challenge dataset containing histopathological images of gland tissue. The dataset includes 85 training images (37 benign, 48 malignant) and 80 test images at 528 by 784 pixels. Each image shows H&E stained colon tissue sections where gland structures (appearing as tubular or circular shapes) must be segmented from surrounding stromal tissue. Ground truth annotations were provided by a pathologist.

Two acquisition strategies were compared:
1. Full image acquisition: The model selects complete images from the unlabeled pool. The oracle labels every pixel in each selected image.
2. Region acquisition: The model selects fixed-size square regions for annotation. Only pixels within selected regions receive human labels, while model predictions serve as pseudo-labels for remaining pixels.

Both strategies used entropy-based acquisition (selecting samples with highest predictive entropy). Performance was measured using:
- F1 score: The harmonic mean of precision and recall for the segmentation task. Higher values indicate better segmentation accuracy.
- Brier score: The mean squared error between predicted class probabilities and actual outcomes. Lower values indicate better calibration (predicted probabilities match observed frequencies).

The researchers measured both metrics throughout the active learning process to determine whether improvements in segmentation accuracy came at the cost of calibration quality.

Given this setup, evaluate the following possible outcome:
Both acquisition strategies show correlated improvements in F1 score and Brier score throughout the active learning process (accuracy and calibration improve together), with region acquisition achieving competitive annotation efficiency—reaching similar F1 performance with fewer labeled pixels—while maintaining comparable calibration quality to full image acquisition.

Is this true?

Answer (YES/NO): NO